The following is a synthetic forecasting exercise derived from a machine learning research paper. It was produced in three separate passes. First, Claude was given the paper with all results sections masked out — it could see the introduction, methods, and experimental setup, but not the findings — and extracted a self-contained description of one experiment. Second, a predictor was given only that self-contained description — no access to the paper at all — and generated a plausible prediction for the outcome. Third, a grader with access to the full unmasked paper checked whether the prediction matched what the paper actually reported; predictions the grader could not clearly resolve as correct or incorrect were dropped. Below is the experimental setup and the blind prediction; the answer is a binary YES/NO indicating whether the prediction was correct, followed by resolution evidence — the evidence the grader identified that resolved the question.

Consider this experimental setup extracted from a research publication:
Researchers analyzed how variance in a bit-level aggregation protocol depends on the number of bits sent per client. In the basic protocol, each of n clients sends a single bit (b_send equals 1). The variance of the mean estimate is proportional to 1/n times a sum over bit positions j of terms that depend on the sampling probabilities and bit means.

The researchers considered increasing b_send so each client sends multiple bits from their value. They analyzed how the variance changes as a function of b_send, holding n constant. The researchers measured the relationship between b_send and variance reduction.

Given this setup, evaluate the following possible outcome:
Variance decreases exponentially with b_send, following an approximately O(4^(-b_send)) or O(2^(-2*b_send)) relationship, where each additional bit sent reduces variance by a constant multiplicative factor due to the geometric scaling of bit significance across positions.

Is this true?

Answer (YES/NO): NO